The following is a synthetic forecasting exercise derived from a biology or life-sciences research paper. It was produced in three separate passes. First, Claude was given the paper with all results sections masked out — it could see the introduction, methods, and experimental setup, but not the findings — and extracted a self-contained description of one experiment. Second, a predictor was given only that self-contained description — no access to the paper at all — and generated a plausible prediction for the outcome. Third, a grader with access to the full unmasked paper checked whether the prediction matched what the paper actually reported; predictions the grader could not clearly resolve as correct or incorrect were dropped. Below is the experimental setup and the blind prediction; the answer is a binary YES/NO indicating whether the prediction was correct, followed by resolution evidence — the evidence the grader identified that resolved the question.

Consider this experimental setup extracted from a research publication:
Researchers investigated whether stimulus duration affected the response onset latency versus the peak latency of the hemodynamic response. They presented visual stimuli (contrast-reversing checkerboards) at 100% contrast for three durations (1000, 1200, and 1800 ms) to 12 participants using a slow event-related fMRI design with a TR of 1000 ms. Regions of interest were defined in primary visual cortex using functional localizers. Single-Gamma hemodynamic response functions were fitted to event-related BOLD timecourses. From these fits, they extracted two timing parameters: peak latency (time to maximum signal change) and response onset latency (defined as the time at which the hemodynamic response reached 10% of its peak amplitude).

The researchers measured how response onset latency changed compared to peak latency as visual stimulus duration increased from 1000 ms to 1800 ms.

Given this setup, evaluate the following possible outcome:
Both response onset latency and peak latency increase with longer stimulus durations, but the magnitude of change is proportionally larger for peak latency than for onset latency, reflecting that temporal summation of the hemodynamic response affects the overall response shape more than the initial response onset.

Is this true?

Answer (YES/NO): NO